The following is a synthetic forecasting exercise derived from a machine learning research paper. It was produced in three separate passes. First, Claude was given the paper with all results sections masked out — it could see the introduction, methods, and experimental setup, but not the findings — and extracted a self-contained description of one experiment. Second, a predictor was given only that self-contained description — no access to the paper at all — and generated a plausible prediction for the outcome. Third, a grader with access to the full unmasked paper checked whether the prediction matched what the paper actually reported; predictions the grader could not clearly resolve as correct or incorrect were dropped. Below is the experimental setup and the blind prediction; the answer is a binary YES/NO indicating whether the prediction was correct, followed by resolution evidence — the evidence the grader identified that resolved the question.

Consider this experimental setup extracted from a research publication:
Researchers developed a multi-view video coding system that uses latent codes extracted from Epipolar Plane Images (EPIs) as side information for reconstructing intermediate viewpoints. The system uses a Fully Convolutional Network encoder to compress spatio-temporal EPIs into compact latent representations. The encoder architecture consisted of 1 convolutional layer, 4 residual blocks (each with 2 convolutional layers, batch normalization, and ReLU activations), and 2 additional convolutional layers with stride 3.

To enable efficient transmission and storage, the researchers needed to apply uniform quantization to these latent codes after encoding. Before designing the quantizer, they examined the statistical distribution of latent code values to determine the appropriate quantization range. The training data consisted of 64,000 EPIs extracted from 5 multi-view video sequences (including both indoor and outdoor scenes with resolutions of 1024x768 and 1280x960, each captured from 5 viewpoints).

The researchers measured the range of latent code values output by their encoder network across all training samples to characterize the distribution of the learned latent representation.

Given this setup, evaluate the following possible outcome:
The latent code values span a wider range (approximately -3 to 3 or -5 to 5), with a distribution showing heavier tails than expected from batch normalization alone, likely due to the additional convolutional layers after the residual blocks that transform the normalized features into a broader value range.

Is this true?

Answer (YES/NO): NO